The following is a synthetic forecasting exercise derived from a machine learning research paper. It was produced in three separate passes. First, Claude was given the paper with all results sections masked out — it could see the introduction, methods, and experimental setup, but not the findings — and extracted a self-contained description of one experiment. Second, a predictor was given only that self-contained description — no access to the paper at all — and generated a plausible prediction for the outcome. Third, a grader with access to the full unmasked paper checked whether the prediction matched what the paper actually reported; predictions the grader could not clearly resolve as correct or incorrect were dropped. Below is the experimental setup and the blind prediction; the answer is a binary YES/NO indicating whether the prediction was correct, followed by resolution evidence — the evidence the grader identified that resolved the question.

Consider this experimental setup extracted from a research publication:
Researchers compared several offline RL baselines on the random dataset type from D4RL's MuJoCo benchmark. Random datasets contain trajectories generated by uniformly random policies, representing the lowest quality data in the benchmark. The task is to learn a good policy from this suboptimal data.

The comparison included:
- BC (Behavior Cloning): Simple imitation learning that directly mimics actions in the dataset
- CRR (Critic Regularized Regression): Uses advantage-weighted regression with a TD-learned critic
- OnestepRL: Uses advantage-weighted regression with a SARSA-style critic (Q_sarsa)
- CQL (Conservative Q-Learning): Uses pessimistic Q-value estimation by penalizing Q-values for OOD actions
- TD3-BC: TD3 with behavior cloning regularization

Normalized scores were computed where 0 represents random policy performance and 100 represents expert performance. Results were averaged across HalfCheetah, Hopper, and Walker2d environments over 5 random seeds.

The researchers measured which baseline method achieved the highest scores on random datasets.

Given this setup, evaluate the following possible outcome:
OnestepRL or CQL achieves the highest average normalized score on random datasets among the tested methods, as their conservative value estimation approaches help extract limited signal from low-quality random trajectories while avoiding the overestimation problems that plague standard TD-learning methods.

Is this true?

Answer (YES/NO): YES